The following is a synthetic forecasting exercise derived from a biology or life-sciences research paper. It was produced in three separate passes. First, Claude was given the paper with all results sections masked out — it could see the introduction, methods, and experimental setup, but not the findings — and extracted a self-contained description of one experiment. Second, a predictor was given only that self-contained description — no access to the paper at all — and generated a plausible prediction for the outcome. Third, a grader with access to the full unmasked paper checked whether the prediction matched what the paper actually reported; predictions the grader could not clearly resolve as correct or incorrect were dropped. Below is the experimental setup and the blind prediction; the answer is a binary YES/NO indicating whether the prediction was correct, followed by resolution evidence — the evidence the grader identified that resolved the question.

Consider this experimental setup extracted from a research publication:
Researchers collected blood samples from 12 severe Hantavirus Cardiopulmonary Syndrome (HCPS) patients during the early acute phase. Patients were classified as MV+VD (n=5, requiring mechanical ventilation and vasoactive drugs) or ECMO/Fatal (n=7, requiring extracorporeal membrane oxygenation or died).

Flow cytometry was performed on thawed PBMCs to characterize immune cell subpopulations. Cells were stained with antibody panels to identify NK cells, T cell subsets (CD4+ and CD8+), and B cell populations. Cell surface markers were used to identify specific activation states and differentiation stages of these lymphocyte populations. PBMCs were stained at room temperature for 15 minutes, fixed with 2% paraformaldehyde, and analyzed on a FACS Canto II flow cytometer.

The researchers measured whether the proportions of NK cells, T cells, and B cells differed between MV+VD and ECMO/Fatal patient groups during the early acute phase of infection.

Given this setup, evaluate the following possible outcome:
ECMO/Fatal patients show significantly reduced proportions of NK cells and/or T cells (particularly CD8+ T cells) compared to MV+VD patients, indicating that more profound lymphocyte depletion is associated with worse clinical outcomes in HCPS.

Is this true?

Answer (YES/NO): NO